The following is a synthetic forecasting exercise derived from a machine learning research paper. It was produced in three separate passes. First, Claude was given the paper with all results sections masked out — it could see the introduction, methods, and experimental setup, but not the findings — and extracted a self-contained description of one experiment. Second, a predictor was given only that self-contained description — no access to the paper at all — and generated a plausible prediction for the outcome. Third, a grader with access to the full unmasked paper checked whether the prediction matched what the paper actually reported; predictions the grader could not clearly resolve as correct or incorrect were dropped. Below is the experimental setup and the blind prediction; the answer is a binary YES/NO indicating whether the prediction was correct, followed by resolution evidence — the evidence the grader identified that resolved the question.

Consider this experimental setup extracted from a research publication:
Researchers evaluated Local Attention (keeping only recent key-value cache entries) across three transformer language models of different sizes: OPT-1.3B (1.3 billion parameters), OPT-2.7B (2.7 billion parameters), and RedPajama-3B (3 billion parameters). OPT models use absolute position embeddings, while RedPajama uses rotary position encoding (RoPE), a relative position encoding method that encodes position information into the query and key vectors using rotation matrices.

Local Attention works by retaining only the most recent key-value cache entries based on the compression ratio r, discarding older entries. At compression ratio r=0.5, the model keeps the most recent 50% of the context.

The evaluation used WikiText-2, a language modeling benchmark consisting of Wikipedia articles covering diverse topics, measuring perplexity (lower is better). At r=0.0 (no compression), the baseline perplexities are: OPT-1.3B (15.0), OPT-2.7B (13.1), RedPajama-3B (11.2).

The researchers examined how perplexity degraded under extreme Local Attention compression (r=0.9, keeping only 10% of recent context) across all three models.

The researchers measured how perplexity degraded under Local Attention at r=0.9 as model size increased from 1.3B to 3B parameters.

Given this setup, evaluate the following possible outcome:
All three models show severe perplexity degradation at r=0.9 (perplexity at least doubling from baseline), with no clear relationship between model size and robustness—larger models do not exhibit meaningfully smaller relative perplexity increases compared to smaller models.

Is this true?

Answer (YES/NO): NO